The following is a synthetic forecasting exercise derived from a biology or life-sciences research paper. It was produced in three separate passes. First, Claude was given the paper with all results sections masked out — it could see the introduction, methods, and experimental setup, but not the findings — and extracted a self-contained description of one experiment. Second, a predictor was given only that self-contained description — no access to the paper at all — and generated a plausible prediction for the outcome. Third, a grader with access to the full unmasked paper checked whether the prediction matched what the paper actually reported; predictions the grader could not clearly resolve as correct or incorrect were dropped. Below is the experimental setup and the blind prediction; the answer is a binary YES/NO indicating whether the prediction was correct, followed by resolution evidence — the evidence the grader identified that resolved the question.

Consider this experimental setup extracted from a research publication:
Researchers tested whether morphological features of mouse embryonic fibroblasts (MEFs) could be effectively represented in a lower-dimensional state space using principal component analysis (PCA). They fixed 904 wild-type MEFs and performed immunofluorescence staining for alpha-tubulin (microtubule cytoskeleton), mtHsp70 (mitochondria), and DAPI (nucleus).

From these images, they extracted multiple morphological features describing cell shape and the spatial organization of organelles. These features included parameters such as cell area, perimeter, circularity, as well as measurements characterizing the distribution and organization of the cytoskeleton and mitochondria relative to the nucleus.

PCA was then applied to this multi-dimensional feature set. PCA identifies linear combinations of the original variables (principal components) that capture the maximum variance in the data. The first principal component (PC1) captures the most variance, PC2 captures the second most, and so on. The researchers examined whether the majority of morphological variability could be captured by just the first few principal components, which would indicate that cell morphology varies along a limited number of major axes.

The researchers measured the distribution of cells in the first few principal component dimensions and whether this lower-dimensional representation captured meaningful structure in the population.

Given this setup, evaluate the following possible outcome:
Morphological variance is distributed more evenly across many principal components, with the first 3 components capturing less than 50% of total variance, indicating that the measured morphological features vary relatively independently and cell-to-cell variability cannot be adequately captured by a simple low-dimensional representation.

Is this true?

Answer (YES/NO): NO